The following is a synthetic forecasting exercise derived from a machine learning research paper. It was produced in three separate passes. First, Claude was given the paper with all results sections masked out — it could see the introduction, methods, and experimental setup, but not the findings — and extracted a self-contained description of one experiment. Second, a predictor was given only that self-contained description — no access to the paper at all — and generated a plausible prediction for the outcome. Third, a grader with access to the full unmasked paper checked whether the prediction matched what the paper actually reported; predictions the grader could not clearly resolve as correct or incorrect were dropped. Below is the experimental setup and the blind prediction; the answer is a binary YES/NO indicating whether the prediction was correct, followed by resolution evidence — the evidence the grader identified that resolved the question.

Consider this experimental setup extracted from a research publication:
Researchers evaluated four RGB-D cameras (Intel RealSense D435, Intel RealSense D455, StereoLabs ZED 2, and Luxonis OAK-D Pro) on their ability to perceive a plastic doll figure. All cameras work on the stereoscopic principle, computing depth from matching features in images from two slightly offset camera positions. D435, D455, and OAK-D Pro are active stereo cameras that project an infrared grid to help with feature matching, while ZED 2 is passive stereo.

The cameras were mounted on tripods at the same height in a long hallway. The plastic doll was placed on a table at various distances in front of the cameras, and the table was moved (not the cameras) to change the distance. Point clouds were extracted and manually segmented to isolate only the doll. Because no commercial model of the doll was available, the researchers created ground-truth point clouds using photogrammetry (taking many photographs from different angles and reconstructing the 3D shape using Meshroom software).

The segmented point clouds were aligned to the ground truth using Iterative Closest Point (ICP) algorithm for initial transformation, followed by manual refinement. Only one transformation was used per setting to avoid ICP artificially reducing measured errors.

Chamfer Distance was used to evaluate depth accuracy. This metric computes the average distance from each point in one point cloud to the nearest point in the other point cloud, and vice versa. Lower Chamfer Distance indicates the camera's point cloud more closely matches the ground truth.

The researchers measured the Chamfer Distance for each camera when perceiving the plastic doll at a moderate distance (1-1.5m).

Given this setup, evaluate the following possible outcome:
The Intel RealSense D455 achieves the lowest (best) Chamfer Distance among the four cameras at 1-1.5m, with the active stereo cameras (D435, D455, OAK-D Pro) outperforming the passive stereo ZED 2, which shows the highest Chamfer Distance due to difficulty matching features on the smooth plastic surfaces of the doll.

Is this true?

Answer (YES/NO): NO